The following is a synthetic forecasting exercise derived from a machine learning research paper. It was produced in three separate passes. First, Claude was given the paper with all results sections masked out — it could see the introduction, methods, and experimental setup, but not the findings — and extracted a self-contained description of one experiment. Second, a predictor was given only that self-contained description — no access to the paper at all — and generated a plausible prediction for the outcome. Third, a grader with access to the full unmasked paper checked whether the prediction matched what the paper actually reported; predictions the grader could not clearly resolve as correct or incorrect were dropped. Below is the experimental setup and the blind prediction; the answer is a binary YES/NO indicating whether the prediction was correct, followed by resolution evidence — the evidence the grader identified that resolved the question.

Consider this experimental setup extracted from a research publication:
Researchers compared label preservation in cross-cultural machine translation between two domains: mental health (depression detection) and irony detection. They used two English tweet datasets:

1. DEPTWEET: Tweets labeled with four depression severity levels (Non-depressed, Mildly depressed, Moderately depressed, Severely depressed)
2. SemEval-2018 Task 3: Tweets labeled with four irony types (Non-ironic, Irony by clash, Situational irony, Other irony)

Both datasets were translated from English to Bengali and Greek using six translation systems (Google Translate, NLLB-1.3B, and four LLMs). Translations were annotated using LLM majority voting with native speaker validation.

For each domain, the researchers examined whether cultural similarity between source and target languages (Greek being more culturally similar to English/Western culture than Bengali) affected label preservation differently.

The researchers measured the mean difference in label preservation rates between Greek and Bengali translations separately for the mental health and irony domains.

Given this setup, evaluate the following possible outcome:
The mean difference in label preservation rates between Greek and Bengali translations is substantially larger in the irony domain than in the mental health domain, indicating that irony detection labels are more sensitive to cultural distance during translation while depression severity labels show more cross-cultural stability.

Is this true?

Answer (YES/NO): YES